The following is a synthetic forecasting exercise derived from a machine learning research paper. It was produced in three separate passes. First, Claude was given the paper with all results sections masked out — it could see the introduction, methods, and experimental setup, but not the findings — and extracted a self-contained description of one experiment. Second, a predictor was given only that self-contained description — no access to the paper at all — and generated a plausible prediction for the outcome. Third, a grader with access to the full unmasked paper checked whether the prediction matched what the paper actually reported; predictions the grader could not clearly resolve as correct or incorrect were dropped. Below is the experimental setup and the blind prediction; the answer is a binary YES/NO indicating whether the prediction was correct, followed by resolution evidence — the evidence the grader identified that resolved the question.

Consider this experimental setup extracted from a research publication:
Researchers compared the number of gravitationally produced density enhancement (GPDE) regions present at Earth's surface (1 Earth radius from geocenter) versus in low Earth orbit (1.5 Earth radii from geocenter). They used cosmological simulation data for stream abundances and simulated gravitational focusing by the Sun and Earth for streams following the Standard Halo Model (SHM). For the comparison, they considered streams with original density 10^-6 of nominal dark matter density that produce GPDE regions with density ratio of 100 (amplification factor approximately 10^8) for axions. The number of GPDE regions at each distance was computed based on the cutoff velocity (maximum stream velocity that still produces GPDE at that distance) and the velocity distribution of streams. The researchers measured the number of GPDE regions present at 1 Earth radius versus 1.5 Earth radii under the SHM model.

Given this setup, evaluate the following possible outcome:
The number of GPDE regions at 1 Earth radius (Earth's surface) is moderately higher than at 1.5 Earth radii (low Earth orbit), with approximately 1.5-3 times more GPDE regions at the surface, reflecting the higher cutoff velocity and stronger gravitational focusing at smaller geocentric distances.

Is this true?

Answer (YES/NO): NO